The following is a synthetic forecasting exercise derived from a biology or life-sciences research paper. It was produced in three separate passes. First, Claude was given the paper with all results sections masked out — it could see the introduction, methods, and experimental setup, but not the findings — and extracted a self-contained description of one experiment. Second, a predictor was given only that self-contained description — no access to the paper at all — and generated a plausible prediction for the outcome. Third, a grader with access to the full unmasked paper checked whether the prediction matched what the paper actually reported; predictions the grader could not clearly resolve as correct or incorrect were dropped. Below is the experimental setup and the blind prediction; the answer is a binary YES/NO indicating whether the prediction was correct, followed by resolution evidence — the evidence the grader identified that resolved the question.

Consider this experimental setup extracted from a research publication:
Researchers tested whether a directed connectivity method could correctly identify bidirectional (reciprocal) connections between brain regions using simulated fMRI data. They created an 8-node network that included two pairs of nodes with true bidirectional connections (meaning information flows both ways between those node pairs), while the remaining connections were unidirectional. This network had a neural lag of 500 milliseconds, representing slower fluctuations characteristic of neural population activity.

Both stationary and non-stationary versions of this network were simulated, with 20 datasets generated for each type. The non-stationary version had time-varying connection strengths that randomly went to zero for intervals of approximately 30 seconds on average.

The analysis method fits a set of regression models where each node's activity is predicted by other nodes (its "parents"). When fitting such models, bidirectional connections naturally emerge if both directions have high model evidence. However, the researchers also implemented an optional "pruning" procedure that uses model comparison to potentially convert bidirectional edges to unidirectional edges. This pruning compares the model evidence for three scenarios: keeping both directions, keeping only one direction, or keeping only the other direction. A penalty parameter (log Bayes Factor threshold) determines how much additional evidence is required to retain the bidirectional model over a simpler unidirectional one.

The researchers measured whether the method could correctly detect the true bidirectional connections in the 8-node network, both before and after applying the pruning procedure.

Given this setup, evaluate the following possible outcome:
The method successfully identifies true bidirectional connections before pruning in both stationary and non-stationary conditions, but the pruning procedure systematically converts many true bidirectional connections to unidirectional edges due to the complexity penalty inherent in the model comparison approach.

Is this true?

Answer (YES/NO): NO